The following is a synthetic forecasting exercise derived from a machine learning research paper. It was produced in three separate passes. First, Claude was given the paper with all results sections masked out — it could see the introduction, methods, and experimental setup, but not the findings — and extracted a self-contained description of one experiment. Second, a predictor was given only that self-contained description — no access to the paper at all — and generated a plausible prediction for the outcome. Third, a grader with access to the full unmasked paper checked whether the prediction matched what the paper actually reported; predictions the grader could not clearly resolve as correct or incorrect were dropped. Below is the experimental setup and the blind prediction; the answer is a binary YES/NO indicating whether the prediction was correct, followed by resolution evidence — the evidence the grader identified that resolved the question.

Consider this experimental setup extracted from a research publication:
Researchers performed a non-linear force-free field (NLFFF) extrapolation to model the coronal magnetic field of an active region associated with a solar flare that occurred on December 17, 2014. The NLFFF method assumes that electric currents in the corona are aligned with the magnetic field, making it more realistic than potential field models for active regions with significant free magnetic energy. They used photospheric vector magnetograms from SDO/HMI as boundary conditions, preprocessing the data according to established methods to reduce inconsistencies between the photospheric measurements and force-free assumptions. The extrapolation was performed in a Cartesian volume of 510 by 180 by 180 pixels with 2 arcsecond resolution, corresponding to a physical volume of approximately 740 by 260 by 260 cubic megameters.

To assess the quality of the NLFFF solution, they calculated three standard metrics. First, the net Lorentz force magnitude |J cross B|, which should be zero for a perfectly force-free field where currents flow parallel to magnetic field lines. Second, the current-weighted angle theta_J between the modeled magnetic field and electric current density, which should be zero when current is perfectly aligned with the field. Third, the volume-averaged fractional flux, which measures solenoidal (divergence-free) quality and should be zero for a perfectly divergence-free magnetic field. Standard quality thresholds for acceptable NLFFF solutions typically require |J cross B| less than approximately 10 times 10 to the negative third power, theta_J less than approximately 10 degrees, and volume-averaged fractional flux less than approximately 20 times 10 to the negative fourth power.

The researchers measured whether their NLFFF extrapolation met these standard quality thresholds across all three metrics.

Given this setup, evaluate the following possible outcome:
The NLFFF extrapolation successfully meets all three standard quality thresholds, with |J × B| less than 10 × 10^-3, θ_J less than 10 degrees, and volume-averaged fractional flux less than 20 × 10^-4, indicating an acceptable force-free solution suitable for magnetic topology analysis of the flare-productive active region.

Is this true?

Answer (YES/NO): YES